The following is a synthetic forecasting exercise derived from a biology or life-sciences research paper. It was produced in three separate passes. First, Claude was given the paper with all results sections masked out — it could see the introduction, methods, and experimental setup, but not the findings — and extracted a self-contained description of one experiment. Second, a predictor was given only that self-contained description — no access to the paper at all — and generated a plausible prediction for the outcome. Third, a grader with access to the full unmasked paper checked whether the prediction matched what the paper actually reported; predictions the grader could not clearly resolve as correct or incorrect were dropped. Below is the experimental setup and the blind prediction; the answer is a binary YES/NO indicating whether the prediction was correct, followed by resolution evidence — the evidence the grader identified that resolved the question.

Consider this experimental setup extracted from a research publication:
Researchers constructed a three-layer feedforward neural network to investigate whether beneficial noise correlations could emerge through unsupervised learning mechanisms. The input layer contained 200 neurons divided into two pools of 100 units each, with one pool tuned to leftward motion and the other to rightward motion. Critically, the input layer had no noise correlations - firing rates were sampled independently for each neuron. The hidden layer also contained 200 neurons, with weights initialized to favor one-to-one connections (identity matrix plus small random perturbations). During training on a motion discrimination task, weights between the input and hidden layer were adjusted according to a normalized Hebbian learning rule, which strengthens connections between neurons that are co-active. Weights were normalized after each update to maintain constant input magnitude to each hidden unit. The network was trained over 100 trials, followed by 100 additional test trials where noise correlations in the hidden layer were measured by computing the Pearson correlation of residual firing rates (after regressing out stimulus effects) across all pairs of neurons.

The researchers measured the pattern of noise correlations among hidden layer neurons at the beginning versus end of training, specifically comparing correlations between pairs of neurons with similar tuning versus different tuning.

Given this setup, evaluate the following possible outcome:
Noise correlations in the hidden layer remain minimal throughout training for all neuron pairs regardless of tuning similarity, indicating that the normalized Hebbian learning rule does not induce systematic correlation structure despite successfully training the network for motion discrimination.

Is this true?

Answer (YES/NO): NO